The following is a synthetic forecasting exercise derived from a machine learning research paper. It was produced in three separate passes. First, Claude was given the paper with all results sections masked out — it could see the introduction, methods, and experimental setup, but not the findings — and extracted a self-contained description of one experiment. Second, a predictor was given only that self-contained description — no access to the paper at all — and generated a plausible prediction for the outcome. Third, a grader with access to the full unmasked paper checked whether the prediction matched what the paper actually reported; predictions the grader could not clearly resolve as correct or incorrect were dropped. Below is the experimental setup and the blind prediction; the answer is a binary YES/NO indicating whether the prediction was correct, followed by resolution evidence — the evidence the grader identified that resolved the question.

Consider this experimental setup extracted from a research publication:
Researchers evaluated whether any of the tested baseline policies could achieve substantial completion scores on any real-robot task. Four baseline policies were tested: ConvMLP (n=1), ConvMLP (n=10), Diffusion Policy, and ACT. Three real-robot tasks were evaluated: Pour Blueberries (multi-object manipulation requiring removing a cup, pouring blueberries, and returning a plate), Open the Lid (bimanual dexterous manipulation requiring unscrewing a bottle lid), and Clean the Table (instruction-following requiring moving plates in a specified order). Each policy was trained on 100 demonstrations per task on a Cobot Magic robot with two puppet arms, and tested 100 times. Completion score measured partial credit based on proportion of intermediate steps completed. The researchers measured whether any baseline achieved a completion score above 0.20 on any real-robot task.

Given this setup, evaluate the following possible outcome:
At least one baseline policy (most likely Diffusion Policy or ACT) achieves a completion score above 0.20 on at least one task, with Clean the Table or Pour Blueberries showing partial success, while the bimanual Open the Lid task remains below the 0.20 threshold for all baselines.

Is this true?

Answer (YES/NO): NO